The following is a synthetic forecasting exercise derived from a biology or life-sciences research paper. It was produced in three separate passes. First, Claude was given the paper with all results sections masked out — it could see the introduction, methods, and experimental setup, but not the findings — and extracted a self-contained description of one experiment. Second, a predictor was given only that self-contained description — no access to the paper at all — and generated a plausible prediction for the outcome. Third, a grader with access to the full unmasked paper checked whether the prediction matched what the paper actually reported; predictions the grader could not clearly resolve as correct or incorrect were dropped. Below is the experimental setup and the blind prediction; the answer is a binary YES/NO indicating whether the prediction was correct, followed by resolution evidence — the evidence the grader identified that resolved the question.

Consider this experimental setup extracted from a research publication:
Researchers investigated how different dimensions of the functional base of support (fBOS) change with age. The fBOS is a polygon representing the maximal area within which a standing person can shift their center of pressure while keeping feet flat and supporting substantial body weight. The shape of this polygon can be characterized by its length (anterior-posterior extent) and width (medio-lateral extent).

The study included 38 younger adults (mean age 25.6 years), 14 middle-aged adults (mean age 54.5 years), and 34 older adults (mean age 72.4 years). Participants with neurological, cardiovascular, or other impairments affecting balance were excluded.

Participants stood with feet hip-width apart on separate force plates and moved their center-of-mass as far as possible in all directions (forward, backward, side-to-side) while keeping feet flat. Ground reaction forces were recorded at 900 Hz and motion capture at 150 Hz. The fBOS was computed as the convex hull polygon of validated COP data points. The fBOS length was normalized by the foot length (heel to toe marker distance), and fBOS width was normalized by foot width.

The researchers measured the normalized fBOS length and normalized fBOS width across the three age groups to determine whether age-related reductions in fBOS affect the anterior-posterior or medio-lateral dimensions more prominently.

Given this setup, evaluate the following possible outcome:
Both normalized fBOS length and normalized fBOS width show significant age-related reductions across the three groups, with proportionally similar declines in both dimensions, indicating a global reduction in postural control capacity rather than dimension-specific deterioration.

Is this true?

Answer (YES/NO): NO